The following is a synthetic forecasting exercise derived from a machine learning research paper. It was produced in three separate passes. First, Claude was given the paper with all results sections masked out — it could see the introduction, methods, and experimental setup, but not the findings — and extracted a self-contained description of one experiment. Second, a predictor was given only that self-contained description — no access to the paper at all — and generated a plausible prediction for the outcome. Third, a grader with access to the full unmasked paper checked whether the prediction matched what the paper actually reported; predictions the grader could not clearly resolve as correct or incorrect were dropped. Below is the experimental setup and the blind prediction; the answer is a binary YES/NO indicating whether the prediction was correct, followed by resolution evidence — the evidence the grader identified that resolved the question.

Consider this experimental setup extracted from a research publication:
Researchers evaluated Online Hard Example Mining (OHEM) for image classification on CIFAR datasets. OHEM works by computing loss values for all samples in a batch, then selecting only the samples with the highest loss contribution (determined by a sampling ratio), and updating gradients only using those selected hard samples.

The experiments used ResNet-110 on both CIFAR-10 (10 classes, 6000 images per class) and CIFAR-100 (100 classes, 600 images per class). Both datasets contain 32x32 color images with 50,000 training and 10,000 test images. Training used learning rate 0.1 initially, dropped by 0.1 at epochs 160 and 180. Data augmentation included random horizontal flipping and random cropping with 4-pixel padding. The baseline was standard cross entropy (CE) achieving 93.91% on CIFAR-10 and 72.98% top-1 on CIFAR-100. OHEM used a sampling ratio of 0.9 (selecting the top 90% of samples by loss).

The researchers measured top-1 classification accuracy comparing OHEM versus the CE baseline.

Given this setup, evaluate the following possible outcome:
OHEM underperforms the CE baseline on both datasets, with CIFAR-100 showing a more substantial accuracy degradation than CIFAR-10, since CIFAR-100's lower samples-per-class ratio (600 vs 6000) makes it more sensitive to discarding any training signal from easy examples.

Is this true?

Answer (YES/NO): NO